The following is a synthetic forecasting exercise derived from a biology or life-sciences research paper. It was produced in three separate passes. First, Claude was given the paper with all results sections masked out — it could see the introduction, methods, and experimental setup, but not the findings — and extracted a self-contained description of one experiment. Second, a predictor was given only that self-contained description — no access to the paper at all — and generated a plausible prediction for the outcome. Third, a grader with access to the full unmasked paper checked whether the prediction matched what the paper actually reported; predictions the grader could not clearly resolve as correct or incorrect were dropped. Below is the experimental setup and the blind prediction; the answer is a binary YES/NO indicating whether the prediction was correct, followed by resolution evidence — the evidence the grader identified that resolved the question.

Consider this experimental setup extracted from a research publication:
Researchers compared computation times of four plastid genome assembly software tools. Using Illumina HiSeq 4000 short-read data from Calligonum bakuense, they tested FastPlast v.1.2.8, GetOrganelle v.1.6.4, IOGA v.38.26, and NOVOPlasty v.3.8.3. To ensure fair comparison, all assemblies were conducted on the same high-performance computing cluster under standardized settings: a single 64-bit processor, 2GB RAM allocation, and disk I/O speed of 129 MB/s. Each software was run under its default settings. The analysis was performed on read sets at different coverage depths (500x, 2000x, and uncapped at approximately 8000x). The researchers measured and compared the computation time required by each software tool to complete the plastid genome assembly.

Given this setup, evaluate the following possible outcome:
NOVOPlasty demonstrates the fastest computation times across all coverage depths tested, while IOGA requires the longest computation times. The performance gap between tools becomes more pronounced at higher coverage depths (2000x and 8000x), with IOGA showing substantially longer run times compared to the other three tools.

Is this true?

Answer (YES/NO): NO